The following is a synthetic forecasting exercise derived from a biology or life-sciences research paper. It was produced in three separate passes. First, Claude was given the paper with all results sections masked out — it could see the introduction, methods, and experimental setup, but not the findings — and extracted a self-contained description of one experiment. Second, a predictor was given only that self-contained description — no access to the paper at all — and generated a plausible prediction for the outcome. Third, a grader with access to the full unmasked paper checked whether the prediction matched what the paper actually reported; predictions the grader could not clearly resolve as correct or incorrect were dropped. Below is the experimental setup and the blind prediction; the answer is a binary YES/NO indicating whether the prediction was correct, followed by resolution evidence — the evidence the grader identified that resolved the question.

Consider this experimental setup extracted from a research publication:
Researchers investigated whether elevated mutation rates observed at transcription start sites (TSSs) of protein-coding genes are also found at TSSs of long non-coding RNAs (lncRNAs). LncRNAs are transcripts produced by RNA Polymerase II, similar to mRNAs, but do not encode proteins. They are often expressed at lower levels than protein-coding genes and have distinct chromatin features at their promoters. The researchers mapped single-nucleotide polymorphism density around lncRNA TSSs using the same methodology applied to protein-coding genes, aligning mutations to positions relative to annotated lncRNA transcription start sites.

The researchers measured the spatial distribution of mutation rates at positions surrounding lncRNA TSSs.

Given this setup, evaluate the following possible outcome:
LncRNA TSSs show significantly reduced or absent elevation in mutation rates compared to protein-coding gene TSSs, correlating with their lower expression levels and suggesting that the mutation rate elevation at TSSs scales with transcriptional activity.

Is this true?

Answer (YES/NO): NO